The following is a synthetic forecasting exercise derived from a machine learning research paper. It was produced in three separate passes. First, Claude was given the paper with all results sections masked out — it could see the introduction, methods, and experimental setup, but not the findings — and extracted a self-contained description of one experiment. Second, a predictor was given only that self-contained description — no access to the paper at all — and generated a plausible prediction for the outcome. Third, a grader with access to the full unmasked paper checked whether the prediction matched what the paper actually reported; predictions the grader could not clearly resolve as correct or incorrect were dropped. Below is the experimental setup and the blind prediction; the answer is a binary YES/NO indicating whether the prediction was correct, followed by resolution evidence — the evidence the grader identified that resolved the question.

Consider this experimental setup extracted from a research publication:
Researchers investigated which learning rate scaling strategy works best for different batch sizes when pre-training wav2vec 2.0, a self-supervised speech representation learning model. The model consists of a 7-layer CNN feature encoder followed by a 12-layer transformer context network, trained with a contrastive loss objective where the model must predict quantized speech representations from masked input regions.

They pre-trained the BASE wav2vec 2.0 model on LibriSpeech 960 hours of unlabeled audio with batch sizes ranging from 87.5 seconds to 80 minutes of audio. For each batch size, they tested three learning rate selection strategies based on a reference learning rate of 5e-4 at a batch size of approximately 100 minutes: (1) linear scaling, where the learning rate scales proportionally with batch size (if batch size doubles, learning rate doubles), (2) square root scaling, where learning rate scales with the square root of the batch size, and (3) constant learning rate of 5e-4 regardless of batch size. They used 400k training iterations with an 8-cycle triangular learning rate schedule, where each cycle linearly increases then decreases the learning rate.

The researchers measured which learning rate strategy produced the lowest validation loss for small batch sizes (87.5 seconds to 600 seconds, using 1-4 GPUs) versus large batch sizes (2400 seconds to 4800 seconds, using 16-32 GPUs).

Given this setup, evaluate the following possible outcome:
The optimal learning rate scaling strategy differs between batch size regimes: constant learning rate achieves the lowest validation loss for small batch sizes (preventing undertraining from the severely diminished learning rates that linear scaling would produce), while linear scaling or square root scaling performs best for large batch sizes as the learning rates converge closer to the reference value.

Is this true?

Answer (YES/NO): NO